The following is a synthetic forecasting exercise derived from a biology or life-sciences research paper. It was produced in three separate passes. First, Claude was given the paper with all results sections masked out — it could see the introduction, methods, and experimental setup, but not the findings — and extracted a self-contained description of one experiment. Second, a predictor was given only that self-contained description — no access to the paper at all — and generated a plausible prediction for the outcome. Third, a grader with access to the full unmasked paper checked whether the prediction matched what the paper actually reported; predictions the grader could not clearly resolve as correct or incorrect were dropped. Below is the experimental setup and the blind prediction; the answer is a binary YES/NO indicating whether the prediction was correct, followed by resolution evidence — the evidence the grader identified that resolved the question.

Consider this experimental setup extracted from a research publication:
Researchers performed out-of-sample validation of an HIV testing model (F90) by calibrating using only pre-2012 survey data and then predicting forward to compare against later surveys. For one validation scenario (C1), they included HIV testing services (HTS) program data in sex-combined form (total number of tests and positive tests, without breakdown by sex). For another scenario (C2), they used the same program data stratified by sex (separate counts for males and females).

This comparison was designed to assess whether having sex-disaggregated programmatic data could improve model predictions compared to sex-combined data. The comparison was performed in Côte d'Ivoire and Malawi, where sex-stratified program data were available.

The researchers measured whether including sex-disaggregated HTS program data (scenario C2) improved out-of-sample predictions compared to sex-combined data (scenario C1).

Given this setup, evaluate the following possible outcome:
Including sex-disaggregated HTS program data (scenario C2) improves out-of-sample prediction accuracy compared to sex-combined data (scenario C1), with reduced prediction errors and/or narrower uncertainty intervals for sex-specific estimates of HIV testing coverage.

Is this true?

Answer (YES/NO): YES